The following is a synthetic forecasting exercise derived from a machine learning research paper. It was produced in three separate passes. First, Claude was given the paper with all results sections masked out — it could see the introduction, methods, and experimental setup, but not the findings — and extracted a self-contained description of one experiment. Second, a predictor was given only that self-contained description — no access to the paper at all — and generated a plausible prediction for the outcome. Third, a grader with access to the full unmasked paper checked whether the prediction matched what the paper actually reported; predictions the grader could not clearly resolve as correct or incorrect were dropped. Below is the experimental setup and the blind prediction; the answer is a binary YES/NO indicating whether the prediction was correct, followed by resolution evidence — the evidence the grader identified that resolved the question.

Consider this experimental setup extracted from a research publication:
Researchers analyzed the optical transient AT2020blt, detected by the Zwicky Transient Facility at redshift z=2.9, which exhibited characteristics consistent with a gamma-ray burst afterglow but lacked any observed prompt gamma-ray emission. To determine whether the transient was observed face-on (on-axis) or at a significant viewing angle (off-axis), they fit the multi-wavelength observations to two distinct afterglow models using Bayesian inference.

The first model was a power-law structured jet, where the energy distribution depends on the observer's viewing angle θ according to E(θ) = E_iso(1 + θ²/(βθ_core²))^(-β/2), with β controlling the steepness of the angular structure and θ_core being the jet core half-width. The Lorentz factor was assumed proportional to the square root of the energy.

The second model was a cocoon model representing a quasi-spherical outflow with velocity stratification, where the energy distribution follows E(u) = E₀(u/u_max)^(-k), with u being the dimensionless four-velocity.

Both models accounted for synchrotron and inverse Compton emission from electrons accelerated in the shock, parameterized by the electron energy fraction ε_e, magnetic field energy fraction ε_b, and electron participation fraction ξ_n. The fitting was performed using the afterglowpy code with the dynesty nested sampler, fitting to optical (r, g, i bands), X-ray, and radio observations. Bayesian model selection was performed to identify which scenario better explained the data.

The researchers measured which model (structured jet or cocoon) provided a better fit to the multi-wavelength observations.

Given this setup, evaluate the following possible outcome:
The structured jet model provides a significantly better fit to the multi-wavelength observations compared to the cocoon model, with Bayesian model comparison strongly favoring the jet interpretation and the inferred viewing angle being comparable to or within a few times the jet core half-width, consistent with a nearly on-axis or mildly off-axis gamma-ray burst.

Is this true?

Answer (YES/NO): NO